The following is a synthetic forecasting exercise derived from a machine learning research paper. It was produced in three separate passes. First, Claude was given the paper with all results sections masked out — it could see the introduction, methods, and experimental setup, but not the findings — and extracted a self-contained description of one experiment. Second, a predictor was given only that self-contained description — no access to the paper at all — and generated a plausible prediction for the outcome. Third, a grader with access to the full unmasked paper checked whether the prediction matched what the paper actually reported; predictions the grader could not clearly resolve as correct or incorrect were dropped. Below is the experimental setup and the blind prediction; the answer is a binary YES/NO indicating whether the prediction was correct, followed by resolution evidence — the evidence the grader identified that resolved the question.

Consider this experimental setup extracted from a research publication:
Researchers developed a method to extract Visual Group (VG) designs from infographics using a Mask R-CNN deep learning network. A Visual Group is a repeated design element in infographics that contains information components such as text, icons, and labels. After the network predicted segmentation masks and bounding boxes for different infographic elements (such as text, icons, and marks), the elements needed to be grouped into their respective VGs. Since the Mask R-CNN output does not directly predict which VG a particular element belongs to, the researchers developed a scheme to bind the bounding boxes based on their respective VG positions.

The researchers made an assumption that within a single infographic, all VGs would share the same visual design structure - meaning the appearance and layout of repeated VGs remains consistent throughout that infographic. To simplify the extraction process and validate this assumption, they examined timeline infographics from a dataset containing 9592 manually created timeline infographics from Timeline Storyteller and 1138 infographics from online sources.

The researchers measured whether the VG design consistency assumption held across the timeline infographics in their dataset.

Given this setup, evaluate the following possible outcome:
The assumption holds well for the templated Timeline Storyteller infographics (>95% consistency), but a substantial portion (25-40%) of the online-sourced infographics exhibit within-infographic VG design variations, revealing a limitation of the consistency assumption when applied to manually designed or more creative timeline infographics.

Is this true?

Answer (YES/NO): NO